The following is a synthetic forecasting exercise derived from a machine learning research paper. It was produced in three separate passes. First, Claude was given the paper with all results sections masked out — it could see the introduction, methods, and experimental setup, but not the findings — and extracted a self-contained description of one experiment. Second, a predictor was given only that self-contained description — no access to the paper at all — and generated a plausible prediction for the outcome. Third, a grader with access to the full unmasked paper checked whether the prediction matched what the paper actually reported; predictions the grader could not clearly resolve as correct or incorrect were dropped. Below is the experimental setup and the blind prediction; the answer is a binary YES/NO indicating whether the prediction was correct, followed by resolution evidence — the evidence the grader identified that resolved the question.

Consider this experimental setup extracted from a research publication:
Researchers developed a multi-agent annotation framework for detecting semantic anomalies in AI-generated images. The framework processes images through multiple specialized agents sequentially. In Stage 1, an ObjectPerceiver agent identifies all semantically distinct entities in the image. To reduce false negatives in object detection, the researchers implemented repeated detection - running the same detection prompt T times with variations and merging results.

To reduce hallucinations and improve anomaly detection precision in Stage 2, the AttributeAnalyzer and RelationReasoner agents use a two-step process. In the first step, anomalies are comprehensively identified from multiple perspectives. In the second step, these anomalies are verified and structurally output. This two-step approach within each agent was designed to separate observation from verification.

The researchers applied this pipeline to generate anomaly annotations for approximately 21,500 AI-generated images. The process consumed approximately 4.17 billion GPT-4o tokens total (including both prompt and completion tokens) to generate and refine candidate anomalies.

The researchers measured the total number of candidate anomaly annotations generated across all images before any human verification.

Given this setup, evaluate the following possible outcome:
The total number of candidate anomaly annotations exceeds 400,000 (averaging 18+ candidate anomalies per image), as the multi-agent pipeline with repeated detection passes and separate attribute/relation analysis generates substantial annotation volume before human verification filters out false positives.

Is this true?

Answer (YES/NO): NO